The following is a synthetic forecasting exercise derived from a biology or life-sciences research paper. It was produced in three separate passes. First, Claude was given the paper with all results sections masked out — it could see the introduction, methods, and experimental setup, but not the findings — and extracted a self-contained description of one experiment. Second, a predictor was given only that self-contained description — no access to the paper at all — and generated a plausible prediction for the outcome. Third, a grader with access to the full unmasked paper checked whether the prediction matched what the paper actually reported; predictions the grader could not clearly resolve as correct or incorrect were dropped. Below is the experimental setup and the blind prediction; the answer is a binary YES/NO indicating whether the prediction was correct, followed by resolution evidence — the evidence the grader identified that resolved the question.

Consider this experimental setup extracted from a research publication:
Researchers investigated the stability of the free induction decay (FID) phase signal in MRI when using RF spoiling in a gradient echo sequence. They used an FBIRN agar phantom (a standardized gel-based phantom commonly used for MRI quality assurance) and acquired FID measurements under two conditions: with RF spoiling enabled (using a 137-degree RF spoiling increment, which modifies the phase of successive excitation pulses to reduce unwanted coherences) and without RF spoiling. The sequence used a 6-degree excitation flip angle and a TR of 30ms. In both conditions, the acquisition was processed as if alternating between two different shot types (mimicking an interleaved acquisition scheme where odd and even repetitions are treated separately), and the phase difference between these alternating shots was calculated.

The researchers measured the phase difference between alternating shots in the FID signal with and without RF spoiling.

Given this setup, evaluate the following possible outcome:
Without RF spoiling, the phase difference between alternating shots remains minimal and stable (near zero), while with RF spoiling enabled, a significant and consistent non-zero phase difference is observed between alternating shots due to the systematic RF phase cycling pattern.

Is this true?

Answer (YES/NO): NO